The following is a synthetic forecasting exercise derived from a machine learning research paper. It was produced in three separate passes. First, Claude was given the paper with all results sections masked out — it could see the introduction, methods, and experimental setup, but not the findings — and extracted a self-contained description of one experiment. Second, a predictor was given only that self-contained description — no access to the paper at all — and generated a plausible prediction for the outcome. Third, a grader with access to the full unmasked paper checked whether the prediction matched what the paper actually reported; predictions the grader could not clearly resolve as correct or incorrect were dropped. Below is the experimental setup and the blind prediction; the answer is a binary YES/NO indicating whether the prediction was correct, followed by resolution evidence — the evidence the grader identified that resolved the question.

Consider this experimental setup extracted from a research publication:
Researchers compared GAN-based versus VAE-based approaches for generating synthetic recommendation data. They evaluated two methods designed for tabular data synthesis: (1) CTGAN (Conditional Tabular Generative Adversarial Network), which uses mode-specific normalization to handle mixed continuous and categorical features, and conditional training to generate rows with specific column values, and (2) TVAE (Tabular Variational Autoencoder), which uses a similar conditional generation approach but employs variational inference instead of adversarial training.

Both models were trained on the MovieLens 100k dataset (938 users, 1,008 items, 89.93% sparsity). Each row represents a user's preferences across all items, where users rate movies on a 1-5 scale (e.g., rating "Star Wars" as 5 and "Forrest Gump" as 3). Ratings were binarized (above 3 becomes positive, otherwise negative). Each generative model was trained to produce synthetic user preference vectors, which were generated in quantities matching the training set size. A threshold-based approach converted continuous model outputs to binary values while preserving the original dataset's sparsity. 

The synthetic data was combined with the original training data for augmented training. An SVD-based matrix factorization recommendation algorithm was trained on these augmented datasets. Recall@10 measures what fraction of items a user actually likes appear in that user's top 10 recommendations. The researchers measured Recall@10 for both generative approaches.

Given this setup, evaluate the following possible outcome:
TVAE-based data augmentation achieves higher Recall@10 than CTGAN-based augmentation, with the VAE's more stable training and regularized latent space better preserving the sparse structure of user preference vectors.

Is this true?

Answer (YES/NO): YES